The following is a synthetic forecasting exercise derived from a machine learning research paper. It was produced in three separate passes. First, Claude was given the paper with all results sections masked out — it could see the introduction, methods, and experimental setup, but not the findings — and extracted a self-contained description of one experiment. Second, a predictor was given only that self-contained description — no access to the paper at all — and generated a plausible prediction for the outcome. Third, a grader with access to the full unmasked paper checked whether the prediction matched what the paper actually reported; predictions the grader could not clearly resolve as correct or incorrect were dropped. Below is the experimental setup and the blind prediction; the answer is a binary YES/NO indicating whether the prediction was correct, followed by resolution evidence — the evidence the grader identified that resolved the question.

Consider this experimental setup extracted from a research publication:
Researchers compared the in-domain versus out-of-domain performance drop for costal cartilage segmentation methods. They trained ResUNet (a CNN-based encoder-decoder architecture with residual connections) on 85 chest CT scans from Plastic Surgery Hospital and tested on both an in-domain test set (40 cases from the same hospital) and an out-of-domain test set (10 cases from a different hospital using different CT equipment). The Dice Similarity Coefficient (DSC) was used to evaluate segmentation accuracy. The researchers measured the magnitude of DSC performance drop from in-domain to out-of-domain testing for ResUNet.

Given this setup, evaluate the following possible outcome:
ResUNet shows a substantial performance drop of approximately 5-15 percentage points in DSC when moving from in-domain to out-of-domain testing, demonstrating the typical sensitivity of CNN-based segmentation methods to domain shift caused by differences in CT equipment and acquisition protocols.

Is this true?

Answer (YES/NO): NO